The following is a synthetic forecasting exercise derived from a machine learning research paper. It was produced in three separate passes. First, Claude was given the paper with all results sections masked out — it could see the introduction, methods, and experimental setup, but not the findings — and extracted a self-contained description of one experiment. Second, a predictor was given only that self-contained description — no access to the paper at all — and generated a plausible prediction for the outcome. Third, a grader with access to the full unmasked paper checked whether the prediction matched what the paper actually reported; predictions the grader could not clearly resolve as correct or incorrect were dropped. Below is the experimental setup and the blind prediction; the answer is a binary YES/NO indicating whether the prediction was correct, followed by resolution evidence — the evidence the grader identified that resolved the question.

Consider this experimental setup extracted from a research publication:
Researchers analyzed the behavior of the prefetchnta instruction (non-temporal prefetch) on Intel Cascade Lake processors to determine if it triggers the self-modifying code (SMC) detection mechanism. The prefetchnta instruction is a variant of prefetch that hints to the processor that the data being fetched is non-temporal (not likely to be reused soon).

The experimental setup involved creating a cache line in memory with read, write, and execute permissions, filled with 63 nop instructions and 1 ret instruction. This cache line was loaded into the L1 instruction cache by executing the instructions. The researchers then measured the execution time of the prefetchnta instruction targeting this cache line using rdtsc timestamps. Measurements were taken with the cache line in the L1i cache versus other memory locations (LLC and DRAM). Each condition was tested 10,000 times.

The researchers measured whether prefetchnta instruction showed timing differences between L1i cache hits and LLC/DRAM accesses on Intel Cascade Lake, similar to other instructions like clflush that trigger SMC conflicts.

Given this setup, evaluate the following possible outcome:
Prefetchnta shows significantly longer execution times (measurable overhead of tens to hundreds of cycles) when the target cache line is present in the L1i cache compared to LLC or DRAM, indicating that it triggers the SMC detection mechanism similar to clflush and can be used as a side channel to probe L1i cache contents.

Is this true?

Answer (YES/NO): NO